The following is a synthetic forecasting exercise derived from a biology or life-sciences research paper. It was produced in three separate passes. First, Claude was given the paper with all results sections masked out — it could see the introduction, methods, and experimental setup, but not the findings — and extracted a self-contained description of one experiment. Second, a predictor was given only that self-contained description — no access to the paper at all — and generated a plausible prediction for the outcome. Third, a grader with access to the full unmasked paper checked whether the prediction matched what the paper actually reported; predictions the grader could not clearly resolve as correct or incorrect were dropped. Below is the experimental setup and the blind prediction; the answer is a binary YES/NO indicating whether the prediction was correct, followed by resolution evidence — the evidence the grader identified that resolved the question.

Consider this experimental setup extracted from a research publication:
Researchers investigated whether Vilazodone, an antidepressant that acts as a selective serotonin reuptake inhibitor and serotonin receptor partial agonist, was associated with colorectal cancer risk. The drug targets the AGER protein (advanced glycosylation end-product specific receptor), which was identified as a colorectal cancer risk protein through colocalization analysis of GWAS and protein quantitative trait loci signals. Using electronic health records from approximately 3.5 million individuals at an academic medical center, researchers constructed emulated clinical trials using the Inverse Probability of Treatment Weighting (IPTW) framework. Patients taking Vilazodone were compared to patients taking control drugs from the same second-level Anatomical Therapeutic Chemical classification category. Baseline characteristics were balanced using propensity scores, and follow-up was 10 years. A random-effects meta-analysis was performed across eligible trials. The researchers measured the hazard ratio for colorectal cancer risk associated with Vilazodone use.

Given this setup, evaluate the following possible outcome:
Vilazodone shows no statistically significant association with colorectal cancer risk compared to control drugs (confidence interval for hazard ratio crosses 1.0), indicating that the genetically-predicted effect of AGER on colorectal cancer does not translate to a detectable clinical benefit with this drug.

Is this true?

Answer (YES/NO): NO